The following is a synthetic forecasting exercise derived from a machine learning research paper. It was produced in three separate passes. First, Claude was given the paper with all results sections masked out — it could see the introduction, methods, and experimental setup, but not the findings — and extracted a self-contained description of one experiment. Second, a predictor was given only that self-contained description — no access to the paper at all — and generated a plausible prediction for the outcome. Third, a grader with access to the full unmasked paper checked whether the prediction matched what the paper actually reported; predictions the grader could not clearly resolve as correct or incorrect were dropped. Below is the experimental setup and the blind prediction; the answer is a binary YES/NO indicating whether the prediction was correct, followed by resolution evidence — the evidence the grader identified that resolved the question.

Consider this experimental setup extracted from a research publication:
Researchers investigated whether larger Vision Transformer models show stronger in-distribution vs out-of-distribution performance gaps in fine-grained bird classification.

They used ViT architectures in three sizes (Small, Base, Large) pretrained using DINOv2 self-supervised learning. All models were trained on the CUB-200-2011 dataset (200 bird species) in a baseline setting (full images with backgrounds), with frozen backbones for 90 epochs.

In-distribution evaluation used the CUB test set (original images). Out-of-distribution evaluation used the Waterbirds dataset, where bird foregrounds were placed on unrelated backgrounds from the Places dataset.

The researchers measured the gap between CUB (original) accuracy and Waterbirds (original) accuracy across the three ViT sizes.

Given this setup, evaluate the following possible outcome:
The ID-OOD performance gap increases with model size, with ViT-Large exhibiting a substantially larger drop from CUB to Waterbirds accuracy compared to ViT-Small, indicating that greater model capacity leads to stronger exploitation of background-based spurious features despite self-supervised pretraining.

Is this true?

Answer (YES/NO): NO